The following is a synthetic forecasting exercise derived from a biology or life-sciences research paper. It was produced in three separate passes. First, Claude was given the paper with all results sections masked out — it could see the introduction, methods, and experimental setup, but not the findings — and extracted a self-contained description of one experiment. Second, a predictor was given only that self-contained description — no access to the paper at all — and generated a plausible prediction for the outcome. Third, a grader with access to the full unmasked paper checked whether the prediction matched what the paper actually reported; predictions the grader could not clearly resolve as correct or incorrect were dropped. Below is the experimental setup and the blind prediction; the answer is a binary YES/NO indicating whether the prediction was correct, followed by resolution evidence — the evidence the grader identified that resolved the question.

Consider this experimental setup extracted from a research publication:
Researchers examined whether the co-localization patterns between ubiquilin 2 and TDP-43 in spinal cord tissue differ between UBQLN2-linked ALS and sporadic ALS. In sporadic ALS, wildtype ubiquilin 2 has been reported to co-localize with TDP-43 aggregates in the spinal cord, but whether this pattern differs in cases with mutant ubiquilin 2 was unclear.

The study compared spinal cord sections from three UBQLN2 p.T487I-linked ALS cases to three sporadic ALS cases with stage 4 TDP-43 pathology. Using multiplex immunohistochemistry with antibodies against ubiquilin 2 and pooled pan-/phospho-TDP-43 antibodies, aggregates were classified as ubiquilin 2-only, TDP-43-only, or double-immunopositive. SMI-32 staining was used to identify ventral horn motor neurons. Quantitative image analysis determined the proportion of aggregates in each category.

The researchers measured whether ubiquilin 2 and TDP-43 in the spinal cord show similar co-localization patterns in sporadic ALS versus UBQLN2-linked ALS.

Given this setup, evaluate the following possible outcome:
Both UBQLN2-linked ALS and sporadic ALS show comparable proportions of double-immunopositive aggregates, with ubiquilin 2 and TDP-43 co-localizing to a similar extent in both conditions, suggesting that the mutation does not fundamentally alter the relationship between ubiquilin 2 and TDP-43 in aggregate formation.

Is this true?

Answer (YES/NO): NO